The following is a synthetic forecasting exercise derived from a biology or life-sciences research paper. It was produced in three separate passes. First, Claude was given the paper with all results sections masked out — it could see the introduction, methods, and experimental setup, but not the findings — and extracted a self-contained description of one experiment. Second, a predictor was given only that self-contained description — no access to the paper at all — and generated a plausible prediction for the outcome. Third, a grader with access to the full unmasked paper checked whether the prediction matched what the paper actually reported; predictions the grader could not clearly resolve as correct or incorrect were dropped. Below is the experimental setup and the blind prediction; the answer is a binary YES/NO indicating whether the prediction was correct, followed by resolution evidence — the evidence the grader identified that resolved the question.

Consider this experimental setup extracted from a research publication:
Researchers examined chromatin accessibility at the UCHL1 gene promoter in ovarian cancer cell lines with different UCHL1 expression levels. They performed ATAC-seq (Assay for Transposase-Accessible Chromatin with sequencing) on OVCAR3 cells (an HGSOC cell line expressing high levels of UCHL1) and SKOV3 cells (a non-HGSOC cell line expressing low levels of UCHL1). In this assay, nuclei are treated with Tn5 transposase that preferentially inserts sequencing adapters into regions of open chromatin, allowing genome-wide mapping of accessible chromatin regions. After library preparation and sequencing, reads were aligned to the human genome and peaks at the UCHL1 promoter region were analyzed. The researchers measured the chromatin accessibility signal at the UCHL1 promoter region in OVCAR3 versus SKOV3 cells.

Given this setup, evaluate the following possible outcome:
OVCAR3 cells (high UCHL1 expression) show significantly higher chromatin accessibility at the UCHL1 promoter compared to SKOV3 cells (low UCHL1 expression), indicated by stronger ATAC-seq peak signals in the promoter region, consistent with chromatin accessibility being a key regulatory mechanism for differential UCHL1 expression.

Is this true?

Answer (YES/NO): YES